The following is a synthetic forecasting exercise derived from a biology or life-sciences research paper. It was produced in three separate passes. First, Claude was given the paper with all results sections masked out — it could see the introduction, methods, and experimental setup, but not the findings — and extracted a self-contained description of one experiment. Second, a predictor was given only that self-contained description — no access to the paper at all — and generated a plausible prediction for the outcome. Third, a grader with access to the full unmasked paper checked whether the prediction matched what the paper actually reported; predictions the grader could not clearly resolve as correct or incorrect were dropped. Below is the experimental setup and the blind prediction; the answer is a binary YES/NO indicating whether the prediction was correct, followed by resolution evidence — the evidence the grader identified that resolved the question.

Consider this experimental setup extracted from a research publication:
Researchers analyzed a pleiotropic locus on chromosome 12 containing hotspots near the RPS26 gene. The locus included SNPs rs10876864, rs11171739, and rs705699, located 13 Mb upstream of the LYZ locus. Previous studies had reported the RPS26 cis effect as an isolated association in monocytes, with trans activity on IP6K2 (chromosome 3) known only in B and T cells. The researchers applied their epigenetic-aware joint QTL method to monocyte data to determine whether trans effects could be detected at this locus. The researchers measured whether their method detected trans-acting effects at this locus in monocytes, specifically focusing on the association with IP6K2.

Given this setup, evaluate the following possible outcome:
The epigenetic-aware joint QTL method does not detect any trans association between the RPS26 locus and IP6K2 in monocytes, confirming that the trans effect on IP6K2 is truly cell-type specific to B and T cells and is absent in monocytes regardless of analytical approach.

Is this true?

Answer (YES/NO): NO